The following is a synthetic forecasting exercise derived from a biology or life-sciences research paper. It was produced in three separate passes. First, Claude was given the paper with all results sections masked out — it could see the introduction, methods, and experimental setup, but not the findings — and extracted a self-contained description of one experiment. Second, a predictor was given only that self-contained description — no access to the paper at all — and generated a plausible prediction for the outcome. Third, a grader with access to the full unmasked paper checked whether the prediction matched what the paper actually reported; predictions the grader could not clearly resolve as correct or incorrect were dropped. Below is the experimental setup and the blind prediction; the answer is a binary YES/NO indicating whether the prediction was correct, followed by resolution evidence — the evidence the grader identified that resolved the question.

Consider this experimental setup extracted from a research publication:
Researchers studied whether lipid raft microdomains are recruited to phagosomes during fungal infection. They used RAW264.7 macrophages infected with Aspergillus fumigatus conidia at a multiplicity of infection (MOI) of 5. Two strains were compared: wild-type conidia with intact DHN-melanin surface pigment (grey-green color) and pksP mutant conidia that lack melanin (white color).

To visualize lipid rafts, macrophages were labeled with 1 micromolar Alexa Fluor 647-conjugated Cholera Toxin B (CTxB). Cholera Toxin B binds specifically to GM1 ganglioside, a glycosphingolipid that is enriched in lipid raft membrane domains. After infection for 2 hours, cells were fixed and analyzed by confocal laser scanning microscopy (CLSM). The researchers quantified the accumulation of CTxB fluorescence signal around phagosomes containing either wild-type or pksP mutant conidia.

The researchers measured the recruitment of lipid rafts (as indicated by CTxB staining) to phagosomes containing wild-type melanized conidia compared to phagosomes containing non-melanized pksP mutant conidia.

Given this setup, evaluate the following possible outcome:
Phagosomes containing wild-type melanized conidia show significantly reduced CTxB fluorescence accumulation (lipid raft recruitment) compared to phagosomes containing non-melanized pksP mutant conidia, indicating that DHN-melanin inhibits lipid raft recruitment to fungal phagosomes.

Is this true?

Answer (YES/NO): YES